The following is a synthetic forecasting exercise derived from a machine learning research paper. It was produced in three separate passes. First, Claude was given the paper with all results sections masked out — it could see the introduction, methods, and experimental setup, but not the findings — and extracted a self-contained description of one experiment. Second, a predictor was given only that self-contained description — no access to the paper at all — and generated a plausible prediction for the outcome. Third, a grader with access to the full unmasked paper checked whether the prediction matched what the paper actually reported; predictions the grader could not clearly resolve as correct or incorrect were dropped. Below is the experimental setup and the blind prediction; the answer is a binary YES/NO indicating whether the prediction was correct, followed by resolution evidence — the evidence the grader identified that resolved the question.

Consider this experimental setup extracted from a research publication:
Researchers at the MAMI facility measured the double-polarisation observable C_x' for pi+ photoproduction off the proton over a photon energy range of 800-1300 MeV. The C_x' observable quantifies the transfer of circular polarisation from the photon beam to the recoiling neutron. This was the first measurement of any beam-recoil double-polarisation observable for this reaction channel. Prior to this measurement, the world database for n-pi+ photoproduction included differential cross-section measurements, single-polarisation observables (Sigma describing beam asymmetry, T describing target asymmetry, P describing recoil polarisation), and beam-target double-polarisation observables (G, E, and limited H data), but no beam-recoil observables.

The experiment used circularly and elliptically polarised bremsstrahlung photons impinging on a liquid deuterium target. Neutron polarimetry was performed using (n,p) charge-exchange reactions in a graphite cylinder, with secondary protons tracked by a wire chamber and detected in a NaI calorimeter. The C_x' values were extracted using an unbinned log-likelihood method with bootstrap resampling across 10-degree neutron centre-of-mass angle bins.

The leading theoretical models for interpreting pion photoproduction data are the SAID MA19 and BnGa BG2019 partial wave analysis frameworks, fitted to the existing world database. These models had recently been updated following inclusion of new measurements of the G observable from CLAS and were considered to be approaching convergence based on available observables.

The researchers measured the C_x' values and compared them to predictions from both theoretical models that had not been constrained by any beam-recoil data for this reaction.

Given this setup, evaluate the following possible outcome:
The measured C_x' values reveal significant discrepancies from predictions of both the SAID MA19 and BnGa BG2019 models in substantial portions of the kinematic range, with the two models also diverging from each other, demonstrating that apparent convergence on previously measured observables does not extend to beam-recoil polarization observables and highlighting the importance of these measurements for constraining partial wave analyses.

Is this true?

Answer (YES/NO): NO